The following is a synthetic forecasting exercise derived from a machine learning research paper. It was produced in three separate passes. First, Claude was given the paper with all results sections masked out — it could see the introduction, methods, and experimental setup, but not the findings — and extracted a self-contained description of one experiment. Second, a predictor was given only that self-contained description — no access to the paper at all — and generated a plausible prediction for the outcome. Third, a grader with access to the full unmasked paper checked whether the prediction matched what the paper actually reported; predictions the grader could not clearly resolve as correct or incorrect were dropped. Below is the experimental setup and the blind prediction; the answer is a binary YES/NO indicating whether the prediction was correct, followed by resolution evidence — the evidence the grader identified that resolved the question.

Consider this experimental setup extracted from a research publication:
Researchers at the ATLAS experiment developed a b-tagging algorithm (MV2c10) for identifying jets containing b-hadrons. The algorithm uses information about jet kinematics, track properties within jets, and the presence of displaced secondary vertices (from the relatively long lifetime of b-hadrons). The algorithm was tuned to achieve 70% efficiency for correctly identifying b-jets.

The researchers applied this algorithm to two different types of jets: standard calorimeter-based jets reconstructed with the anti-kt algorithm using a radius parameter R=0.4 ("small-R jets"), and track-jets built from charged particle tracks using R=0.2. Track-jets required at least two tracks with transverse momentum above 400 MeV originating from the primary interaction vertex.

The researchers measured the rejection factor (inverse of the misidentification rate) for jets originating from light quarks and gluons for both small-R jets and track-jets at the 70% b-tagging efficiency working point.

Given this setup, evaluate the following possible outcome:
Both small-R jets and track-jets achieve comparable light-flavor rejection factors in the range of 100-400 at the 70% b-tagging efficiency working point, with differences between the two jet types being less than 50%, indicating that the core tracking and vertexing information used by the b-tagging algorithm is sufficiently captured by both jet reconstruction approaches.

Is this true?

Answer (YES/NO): NO